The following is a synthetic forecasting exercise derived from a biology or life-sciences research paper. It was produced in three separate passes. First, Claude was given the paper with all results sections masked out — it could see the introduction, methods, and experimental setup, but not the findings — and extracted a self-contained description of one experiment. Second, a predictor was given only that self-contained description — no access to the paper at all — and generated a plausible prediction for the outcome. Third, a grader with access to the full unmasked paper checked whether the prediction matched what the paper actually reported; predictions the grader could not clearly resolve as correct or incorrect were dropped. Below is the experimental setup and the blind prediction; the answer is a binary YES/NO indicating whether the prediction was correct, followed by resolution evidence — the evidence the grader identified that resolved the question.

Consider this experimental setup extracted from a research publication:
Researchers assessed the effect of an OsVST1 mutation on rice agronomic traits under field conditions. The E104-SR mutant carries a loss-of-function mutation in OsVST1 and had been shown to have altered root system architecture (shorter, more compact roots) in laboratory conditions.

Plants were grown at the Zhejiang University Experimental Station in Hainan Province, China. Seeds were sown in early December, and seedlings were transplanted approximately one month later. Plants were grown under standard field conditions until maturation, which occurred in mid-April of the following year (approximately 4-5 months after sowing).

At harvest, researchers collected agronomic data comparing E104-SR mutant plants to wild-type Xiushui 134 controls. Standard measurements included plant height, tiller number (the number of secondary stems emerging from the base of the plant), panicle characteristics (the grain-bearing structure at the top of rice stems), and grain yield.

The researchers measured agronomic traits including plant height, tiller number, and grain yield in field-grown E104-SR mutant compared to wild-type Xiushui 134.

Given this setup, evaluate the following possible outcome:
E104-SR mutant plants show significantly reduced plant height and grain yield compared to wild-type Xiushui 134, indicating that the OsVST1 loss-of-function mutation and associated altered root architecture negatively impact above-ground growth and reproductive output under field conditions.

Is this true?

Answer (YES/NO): NO